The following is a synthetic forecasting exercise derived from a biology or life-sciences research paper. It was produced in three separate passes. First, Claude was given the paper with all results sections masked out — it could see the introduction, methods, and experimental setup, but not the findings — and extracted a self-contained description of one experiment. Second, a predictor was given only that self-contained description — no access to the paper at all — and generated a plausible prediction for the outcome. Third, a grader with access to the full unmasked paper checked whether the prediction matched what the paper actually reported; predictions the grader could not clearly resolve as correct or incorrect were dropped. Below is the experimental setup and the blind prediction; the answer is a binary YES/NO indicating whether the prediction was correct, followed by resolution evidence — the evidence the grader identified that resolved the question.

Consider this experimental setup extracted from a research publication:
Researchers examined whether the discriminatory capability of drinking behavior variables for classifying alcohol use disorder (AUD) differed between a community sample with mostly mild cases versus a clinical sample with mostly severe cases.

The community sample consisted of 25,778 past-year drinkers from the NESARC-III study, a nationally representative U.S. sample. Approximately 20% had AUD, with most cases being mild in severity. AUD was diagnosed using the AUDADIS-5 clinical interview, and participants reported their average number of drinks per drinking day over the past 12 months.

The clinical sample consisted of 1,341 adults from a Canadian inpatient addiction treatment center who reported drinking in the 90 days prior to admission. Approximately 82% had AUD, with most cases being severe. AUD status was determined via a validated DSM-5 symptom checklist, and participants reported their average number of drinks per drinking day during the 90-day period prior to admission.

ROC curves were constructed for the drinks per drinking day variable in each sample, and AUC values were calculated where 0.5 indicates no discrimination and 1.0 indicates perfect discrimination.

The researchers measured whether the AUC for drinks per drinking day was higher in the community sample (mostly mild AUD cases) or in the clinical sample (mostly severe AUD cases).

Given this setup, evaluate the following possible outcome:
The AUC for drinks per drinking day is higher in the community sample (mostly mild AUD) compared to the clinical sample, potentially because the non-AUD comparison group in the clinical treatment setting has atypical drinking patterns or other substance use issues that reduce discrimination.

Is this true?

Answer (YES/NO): NO